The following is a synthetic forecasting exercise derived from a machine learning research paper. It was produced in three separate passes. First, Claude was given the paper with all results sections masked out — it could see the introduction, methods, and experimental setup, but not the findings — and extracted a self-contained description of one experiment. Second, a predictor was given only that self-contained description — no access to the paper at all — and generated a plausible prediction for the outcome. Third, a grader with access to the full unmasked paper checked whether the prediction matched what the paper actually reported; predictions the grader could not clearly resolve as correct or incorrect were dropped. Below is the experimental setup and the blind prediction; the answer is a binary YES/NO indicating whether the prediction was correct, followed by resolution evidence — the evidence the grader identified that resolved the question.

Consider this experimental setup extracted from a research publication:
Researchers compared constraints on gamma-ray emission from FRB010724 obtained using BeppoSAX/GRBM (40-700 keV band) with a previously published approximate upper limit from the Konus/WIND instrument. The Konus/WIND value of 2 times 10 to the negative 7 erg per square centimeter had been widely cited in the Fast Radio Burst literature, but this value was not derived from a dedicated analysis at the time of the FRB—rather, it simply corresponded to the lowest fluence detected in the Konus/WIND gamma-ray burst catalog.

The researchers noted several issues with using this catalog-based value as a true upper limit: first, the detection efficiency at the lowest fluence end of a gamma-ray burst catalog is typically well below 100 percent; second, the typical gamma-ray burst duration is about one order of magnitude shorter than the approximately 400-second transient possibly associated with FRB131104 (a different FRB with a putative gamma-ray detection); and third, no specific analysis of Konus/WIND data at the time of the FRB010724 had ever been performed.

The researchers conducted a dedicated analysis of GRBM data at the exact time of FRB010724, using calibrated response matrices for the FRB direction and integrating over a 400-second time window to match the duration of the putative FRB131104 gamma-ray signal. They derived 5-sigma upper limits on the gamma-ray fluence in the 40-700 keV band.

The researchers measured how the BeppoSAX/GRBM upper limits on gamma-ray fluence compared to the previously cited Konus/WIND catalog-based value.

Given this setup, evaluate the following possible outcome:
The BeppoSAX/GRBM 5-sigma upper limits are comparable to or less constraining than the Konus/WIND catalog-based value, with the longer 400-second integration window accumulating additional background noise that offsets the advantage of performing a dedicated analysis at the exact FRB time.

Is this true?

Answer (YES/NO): YES